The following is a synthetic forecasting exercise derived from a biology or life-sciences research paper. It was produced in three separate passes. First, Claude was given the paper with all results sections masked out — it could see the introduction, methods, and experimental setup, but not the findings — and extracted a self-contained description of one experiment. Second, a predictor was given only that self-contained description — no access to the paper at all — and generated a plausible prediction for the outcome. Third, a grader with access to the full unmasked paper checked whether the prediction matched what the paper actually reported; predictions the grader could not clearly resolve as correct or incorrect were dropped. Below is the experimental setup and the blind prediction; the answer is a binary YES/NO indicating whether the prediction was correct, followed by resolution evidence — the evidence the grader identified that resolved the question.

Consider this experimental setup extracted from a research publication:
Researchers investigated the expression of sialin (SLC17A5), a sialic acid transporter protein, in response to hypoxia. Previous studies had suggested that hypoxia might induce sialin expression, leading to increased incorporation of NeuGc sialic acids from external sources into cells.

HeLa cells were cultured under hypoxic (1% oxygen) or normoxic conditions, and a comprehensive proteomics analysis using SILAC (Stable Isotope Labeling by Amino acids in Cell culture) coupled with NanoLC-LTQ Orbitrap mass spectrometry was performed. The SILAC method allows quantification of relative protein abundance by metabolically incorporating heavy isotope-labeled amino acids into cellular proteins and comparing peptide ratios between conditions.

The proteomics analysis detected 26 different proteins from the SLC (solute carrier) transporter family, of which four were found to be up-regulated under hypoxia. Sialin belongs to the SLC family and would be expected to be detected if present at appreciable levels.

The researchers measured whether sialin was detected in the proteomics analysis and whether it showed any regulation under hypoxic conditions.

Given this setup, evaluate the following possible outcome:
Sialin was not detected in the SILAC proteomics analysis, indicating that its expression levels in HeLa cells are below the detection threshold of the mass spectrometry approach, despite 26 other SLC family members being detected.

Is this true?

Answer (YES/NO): YES